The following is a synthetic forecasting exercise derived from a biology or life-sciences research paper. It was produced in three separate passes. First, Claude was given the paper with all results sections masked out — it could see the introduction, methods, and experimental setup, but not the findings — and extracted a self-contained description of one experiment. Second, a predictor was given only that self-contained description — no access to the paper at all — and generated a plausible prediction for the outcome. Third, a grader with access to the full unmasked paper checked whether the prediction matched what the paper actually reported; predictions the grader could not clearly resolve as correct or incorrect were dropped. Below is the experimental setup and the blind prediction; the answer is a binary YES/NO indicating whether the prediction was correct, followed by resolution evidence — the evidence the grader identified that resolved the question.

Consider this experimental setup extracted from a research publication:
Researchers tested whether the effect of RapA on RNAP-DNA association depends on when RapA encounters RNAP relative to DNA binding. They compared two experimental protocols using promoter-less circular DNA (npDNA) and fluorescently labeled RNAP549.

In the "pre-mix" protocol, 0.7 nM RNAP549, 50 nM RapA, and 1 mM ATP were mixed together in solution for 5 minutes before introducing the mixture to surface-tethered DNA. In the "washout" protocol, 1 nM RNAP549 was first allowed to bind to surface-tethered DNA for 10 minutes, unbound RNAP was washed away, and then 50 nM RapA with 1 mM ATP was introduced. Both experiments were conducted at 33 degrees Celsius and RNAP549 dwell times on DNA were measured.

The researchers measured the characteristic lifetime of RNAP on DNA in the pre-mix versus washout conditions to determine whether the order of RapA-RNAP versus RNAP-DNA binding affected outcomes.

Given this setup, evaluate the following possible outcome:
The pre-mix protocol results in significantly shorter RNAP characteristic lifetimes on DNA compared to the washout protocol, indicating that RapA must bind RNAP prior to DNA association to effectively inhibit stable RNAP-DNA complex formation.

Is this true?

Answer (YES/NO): NO